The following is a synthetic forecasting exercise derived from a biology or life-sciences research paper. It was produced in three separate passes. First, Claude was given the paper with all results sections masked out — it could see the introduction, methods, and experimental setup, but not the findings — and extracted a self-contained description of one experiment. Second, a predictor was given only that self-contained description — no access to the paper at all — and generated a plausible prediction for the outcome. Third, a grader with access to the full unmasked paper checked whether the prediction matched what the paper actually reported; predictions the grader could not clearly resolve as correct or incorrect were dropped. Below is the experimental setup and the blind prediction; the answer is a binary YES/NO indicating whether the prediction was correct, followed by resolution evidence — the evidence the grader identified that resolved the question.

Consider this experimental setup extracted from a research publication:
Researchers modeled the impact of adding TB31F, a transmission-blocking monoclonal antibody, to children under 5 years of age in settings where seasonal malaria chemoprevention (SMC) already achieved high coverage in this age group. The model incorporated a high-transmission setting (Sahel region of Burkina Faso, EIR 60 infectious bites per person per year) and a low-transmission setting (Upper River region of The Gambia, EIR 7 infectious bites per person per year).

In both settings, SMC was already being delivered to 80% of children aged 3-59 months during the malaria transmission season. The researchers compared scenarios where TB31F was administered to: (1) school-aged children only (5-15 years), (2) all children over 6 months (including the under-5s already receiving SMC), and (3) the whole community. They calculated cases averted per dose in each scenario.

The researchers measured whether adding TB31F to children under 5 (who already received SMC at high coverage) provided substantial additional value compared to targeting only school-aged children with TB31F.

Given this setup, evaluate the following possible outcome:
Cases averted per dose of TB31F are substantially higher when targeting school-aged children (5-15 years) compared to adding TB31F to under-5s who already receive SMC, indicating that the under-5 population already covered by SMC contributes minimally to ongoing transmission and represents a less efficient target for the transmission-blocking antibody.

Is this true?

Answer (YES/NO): YES